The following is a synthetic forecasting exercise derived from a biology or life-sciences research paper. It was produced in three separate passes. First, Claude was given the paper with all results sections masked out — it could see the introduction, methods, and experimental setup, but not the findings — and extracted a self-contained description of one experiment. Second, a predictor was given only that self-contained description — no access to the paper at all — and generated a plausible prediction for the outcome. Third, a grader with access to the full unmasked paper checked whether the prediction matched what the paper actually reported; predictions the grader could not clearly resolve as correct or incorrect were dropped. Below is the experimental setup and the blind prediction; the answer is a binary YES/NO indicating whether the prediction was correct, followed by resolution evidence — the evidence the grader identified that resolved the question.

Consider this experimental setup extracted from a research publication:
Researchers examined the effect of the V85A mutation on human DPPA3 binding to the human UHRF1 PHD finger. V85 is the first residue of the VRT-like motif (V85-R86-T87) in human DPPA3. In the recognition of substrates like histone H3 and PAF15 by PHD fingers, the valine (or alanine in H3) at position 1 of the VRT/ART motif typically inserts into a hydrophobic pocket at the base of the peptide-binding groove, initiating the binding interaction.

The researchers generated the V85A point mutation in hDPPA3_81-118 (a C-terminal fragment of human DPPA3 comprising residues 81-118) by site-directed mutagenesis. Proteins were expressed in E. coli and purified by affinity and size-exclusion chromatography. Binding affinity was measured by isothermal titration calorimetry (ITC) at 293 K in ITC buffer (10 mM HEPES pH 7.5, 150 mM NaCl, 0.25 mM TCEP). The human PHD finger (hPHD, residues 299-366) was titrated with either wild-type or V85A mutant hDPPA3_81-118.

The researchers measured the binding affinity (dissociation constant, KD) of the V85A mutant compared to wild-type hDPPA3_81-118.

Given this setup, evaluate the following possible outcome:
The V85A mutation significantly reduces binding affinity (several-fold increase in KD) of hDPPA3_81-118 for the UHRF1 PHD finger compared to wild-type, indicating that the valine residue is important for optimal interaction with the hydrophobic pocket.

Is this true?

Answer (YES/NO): NO